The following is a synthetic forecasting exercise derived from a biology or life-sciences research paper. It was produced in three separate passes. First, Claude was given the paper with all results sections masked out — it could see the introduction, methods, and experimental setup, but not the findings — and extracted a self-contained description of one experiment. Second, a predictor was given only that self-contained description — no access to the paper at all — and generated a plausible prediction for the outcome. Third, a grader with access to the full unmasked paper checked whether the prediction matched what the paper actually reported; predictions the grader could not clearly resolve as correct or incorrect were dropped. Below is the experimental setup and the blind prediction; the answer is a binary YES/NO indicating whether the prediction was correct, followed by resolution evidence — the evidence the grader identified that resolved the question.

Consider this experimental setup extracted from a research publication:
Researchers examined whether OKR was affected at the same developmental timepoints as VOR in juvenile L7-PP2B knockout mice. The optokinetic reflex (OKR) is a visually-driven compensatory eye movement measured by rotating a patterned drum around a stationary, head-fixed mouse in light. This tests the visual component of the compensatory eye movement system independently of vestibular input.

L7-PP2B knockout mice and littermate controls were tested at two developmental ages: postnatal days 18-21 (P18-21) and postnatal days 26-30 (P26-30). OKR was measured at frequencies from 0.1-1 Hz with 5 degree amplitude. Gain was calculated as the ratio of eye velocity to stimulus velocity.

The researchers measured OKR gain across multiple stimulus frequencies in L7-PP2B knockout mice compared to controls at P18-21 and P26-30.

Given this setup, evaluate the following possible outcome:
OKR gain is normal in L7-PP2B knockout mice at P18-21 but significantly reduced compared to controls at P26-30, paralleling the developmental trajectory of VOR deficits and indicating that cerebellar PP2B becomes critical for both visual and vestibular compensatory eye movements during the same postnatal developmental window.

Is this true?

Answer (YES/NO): YES